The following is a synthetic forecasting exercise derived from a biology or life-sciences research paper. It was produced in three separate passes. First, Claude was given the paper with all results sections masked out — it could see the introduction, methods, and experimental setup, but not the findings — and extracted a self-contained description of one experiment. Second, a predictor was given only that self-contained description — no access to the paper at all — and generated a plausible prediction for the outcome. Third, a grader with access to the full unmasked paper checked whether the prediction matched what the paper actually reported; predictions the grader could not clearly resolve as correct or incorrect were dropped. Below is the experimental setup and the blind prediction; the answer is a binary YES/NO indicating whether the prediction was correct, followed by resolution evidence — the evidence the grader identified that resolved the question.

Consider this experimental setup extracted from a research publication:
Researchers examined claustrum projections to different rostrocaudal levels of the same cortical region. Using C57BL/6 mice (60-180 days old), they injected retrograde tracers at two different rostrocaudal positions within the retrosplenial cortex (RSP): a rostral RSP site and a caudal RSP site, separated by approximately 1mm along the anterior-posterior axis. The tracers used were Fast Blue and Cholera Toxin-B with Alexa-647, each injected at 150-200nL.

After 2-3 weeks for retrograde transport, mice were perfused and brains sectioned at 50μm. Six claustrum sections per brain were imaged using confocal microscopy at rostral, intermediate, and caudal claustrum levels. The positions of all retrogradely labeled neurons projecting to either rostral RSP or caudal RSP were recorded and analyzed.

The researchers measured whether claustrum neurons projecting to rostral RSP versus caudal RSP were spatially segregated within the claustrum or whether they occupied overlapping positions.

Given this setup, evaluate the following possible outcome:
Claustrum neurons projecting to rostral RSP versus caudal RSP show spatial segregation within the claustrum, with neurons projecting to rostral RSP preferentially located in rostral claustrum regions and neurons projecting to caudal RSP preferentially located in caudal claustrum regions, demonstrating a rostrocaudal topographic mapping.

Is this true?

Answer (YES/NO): NO